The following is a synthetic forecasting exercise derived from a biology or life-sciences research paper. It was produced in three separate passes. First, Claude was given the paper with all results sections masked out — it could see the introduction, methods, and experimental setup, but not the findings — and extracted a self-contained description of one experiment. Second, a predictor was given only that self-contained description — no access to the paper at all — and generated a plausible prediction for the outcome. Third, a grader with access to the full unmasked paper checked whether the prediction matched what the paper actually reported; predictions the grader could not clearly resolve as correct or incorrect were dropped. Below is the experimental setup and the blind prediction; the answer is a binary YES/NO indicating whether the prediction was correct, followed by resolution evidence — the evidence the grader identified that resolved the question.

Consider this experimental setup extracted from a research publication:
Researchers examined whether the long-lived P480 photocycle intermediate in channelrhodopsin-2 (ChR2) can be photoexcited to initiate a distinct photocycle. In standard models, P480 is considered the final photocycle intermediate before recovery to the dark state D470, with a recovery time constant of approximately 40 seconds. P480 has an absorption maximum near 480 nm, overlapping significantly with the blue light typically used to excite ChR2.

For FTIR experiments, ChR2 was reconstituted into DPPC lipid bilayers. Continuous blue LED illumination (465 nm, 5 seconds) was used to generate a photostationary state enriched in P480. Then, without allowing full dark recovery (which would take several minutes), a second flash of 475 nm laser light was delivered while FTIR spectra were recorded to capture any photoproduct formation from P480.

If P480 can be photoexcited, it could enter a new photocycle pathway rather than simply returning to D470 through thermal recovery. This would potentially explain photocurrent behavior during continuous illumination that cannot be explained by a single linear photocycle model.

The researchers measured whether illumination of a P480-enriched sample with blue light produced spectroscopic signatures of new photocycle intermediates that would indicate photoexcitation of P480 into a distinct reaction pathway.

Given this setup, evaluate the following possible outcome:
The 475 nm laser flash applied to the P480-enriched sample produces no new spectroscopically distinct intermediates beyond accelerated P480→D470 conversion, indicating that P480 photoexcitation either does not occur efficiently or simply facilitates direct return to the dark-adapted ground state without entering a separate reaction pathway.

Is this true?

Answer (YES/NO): NO